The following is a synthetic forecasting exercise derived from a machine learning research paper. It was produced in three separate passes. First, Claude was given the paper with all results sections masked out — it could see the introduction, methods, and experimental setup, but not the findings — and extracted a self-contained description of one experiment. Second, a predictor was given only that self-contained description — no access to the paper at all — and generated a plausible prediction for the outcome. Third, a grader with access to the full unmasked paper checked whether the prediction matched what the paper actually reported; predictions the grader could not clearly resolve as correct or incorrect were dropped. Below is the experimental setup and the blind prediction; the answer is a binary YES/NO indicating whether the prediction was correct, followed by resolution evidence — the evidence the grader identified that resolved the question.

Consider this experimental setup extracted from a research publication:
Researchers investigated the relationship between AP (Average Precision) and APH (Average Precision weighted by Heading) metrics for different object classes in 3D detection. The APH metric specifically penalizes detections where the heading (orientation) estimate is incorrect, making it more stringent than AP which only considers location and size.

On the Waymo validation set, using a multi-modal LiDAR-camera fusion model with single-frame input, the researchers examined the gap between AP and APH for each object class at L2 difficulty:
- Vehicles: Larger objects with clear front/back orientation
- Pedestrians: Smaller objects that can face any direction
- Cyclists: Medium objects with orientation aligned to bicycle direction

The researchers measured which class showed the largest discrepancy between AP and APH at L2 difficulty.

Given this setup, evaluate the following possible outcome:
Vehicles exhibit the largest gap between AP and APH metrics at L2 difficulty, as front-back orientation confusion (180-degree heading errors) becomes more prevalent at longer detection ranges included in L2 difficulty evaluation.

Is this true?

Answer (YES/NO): NO